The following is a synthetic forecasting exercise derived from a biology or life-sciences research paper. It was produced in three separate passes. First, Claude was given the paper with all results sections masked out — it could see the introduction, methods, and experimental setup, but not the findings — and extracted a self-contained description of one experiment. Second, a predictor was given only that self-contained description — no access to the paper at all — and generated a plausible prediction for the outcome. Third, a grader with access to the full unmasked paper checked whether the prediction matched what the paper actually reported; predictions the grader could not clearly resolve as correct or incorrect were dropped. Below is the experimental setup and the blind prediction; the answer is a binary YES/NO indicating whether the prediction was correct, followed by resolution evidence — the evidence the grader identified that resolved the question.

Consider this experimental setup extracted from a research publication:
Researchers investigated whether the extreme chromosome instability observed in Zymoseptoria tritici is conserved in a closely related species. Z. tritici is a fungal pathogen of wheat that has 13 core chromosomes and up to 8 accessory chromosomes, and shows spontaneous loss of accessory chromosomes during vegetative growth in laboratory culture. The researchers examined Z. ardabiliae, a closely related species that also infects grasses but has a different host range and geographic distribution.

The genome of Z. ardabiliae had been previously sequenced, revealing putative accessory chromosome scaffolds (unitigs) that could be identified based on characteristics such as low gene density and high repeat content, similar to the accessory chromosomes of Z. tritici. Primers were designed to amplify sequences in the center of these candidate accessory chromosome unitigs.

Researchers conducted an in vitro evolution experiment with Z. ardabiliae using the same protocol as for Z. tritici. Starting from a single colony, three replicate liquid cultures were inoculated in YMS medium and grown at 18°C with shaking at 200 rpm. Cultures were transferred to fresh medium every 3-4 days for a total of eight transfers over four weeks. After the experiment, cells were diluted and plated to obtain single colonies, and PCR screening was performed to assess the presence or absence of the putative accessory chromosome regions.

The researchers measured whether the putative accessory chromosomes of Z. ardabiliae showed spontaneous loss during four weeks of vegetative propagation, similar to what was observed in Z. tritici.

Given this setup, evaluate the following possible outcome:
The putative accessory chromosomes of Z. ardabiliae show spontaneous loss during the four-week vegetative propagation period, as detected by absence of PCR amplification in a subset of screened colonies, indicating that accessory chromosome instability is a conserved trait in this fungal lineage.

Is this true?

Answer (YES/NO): YES